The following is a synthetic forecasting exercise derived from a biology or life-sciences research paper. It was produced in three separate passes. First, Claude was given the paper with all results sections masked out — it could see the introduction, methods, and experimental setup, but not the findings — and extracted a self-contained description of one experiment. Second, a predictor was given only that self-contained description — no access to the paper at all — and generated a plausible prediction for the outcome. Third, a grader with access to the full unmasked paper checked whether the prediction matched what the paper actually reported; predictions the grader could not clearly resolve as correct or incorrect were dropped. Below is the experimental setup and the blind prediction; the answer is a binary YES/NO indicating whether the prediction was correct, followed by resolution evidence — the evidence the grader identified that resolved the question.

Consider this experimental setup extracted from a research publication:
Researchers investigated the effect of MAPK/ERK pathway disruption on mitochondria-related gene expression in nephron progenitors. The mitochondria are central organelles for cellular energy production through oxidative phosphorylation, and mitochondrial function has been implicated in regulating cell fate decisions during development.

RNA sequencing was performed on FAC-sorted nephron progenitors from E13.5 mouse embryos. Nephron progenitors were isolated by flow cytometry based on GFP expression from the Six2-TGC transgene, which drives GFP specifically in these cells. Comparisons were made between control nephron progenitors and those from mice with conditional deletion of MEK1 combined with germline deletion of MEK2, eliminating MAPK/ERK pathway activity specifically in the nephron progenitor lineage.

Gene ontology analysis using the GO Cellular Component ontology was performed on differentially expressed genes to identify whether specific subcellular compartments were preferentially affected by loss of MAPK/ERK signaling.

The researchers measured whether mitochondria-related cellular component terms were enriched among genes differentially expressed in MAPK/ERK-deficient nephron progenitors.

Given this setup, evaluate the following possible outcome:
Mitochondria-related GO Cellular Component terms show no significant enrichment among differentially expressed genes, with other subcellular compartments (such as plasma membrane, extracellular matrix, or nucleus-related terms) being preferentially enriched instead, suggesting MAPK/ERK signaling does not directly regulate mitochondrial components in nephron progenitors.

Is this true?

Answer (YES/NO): NO